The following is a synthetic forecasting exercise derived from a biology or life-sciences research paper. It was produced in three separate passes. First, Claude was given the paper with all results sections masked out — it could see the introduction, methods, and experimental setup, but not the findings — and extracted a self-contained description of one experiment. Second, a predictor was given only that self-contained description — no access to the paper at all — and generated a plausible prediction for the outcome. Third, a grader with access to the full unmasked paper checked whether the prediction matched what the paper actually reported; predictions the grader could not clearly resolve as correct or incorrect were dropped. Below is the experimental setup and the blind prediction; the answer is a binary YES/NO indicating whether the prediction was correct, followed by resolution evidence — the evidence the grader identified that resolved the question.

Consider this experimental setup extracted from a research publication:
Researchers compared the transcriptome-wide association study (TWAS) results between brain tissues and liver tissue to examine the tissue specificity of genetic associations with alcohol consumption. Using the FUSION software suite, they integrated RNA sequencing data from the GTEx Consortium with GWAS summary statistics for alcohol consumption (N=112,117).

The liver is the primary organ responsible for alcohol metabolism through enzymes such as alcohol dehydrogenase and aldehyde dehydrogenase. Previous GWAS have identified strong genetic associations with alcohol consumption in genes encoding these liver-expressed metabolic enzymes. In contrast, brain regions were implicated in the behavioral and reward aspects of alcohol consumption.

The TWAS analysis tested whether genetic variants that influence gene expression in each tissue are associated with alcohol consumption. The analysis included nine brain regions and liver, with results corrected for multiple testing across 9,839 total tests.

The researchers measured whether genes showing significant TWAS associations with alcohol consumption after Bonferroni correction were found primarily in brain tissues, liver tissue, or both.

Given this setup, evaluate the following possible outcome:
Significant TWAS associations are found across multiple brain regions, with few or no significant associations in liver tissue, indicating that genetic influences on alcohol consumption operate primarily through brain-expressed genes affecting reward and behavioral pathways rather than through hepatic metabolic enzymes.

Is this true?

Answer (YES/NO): YES